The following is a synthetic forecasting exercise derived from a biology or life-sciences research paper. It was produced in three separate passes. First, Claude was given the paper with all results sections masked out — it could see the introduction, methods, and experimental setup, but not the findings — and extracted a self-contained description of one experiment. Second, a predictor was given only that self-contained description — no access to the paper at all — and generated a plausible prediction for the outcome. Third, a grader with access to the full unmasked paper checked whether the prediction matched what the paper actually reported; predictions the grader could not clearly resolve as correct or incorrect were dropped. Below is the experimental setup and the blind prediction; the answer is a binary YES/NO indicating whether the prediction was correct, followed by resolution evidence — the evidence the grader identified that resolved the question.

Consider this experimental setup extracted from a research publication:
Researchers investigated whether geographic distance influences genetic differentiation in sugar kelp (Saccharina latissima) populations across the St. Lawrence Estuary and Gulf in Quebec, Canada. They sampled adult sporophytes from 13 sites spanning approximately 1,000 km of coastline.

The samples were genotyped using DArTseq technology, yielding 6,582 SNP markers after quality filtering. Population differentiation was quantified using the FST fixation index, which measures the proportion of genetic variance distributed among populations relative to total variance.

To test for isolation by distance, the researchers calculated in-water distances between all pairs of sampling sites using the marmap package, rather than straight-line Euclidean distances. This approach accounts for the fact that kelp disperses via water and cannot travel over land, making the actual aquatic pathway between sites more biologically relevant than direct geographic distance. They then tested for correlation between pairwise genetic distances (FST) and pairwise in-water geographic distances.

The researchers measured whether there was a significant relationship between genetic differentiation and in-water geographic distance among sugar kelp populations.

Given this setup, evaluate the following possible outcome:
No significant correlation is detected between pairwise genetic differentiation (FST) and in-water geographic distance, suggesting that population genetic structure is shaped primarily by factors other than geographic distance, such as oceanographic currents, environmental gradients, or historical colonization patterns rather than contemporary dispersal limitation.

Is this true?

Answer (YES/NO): NO